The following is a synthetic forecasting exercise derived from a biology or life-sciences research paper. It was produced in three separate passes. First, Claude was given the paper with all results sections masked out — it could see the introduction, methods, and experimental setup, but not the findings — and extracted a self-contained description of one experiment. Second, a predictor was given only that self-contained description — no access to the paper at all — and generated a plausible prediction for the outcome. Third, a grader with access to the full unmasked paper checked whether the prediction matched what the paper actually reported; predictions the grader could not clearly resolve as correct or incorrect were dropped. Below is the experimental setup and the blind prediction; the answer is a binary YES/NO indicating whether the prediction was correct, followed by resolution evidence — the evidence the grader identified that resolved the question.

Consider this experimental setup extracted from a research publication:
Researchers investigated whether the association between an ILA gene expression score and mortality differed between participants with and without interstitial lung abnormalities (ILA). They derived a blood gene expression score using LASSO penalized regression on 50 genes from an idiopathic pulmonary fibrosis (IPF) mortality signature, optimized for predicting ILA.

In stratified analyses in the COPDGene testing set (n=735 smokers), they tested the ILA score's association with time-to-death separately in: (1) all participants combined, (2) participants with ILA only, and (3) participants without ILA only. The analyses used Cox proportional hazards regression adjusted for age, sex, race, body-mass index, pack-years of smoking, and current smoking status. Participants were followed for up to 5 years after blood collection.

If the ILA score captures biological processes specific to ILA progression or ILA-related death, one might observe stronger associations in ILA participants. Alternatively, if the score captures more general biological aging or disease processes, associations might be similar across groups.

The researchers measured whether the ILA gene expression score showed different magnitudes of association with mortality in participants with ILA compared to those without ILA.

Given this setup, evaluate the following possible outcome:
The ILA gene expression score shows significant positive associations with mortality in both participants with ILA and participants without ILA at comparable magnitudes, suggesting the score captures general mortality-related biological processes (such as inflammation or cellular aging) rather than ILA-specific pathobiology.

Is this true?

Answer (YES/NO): NO